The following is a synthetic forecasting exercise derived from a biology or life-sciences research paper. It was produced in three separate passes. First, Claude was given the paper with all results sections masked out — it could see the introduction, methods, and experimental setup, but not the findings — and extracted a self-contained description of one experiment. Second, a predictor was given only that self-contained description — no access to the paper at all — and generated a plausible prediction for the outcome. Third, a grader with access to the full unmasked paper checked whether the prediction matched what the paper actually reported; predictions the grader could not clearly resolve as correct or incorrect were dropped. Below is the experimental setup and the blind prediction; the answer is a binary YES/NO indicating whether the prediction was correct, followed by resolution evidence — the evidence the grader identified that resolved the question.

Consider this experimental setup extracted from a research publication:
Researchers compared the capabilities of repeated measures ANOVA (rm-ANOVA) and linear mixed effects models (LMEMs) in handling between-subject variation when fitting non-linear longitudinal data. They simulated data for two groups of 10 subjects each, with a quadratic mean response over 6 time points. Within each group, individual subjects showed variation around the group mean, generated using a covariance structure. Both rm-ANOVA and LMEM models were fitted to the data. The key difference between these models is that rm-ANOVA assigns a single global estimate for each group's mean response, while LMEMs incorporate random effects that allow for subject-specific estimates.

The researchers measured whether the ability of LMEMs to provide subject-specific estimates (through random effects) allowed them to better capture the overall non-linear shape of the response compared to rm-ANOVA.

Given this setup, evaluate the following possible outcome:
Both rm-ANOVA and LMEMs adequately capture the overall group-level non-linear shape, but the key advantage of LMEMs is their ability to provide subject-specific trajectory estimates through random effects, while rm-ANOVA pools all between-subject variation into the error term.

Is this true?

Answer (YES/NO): NO